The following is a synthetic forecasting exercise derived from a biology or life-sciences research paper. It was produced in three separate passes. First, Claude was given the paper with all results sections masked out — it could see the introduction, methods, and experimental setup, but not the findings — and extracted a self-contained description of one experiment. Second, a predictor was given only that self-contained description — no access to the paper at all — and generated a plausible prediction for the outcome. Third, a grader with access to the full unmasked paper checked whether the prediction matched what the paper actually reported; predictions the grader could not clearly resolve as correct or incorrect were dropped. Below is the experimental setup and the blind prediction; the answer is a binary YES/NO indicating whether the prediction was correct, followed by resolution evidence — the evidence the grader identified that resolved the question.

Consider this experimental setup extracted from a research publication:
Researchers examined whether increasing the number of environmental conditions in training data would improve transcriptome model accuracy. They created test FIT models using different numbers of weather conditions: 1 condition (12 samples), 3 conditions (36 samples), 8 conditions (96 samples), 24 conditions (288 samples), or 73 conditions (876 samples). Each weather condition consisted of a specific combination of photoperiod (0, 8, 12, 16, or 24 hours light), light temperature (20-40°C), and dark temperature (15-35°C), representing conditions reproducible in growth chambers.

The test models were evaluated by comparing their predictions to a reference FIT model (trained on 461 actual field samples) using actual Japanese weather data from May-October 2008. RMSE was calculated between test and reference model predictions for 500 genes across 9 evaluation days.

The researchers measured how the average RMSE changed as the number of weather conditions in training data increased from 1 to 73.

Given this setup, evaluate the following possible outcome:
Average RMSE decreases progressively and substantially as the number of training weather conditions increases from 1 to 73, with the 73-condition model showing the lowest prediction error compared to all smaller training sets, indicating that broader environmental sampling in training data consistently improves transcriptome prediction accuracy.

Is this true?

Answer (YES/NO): NO